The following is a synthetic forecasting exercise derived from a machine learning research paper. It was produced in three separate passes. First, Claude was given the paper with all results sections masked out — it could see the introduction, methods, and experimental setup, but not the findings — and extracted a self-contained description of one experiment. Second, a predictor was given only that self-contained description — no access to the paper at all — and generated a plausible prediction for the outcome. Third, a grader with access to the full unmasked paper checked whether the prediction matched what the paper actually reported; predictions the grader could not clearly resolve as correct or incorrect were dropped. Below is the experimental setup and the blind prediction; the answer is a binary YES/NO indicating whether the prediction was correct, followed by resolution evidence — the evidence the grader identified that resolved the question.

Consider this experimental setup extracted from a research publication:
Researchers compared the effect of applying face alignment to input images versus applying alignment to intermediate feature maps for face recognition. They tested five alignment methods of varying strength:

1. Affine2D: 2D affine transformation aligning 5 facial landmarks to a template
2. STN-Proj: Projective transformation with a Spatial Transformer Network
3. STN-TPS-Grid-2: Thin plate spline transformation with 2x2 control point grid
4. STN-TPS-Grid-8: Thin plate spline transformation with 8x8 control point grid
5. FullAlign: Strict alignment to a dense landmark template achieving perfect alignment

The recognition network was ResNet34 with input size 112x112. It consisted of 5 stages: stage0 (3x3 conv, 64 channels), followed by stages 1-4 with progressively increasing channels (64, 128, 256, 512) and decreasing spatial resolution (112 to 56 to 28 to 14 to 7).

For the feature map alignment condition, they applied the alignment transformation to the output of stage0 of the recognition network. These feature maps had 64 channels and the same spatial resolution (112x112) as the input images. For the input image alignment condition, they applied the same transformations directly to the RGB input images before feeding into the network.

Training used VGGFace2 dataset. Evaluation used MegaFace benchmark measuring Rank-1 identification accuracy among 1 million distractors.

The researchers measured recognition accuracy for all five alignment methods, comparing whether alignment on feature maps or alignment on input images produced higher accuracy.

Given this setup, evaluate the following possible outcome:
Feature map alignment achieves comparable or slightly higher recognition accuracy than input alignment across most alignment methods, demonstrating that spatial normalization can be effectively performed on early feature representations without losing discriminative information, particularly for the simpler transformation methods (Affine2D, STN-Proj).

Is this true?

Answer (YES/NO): NO